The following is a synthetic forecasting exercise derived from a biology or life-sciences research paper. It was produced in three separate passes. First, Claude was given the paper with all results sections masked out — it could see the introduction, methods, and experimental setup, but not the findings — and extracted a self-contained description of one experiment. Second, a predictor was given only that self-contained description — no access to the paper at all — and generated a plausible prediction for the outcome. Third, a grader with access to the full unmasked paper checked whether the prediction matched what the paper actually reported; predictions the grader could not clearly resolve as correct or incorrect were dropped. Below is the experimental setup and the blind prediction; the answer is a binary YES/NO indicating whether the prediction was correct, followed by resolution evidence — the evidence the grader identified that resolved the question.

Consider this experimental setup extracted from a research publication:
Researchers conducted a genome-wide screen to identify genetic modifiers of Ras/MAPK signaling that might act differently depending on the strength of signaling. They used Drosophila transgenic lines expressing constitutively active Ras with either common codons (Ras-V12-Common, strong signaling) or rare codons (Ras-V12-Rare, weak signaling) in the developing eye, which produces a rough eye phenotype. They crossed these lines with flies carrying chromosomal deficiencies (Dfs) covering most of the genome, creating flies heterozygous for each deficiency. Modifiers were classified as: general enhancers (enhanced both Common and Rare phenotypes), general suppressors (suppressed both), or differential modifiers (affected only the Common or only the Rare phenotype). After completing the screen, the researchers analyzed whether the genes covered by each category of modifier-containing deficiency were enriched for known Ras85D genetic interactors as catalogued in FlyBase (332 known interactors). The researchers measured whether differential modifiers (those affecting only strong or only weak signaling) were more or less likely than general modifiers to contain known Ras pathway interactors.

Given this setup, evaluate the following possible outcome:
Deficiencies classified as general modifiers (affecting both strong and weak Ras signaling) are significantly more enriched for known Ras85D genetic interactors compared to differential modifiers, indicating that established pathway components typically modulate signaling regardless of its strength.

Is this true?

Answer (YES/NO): YES